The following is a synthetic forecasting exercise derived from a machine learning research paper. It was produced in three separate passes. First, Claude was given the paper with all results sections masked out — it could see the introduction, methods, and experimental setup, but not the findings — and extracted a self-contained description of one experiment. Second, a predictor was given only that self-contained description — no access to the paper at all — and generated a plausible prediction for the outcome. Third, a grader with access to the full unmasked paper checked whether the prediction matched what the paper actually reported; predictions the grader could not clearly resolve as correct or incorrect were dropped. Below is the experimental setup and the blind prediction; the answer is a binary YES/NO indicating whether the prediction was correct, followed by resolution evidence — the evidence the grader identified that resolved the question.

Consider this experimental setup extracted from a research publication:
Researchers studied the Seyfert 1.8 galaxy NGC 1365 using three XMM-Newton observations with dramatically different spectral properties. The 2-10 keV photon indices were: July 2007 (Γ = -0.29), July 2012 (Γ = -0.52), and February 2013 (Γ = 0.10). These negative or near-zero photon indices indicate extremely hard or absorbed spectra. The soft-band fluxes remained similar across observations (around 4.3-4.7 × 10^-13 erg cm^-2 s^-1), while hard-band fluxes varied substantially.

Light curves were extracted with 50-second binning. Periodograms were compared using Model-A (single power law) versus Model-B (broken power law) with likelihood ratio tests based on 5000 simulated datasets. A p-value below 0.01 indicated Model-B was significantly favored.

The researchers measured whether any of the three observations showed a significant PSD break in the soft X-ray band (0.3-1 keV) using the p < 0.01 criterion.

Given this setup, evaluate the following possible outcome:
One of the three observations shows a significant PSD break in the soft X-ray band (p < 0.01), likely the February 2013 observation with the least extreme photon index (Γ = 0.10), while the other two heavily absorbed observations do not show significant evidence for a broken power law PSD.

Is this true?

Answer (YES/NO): NO